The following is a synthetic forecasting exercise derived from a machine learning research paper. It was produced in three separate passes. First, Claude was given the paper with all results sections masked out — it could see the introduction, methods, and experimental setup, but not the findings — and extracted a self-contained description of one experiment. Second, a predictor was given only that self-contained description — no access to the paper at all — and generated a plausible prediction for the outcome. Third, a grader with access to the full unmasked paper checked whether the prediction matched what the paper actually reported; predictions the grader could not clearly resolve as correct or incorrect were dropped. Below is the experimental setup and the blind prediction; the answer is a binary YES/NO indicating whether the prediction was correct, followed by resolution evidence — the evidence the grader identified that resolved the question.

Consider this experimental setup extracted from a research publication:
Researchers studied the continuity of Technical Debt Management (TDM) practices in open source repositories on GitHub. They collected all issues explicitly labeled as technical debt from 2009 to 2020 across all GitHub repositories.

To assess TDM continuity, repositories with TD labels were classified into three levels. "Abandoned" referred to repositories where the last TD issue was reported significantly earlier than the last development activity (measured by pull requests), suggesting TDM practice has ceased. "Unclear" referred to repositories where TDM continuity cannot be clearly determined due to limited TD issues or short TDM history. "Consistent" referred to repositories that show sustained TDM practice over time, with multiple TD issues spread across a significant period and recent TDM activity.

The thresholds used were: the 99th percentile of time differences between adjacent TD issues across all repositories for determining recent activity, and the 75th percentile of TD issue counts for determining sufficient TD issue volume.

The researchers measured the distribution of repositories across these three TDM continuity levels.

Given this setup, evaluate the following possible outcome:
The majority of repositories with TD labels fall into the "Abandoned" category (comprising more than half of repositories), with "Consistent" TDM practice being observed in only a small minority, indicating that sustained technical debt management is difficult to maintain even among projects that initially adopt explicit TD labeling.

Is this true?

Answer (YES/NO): NO